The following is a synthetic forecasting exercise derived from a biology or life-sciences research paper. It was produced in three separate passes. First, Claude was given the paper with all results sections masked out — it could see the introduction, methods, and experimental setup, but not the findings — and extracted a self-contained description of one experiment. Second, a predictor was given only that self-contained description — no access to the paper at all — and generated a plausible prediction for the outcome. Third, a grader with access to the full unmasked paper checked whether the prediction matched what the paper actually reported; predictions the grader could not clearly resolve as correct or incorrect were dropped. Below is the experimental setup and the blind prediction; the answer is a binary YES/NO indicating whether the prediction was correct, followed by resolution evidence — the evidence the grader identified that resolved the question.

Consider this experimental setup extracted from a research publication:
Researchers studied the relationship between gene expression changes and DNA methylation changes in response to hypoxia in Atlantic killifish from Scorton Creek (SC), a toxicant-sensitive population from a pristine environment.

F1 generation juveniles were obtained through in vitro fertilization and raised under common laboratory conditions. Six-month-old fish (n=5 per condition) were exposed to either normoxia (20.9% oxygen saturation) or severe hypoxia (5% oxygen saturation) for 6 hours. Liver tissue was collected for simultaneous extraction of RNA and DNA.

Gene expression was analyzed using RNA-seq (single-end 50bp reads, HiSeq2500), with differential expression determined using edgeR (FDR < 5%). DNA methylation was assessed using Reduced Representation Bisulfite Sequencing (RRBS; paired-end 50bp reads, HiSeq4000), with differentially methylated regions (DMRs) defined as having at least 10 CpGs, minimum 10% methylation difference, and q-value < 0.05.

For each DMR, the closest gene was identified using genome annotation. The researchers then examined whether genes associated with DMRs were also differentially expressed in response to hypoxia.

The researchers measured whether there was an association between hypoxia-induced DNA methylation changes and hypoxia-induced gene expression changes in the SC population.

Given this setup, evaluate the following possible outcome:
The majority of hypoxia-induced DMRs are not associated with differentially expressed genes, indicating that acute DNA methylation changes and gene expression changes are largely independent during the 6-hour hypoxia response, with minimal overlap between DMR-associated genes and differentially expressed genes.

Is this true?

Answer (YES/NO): NO